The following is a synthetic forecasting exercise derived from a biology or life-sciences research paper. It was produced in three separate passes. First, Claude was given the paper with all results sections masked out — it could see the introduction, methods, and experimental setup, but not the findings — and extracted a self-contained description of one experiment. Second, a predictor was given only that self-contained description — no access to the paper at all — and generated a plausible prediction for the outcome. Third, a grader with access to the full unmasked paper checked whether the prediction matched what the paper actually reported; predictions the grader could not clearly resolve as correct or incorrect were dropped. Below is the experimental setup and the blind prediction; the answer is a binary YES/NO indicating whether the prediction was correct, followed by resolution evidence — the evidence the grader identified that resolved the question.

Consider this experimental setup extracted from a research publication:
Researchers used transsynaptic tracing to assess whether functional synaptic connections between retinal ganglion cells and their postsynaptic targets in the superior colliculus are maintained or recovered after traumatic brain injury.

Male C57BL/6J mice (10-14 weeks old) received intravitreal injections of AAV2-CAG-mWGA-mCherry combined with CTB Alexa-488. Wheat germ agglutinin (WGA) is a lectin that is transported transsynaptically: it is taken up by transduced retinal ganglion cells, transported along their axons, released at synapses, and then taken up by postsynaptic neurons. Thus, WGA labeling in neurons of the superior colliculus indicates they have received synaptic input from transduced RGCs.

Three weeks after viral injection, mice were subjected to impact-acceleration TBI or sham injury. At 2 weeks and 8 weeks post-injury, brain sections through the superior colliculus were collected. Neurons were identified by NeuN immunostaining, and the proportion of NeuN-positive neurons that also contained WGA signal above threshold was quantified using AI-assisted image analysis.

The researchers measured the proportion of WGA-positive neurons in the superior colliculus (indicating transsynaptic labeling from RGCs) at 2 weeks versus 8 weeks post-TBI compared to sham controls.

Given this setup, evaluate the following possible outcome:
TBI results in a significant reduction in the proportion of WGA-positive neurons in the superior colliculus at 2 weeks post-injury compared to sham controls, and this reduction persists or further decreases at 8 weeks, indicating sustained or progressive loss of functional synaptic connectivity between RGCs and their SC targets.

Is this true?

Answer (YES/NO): NO